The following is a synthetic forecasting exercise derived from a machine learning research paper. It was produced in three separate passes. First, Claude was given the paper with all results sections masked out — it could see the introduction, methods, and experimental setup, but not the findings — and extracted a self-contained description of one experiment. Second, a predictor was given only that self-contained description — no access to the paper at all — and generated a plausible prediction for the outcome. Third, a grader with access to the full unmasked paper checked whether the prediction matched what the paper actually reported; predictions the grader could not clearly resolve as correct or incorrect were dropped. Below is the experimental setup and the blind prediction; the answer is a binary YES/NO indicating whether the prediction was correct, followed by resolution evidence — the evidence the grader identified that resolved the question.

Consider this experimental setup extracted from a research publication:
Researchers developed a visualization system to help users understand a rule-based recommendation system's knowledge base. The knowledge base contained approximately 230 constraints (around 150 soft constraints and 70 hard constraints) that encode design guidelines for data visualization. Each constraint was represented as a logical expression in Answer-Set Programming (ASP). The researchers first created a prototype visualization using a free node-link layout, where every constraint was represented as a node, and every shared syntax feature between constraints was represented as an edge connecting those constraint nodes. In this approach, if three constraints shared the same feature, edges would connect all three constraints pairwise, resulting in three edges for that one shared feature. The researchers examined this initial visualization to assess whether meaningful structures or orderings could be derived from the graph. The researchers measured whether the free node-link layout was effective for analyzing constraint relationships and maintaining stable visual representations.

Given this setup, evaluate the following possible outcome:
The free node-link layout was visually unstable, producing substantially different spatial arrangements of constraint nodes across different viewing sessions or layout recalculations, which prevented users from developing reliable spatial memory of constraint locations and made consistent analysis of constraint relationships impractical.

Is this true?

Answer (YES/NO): YES